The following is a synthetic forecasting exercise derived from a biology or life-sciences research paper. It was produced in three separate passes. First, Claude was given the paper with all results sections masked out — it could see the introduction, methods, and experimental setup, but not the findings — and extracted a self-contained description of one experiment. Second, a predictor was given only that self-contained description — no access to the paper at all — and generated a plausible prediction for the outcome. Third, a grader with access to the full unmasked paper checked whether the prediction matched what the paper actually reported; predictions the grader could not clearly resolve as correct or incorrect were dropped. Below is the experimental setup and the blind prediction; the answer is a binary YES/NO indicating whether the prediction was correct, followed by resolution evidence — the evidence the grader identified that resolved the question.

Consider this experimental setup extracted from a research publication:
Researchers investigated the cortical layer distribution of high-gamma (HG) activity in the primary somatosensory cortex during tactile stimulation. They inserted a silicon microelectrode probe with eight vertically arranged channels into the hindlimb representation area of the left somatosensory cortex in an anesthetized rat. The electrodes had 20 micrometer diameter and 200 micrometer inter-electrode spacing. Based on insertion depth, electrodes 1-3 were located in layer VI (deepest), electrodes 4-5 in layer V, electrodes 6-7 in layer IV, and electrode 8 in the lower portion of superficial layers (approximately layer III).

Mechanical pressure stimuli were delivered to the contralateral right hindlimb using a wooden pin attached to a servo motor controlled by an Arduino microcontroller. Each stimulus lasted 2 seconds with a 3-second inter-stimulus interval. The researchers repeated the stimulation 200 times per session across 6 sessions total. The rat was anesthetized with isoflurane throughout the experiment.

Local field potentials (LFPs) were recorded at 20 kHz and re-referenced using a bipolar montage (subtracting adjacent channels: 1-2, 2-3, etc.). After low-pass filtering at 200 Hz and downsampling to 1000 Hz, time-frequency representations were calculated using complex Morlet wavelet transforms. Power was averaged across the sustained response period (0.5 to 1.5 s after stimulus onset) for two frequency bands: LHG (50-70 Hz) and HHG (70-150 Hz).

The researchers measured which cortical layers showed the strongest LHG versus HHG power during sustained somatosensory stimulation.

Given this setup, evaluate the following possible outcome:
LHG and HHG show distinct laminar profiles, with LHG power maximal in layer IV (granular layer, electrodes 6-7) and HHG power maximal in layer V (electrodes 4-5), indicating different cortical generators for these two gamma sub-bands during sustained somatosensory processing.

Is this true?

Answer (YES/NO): NO